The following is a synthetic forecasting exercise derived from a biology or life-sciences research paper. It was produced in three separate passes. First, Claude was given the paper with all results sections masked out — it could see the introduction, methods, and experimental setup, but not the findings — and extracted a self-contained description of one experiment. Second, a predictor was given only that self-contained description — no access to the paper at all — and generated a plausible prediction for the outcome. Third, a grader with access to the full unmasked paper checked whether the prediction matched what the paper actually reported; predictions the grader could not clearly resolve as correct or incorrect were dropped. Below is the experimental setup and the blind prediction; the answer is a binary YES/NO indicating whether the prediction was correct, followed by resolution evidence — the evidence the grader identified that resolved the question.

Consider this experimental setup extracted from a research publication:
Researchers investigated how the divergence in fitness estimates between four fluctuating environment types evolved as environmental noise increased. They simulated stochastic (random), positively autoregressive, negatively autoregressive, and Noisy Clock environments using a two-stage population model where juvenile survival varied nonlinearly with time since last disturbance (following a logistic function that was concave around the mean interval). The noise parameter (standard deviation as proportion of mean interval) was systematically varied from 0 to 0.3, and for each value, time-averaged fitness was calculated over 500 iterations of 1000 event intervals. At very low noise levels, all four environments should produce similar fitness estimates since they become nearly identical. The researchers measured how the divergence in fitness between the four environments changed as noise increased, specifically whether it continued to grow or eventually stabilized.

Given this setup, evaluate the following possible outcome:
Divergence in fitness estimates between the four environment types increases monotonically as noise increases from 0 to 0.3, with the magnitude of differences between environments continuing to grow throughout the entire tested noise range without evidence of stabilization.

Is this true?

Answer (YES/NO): NO